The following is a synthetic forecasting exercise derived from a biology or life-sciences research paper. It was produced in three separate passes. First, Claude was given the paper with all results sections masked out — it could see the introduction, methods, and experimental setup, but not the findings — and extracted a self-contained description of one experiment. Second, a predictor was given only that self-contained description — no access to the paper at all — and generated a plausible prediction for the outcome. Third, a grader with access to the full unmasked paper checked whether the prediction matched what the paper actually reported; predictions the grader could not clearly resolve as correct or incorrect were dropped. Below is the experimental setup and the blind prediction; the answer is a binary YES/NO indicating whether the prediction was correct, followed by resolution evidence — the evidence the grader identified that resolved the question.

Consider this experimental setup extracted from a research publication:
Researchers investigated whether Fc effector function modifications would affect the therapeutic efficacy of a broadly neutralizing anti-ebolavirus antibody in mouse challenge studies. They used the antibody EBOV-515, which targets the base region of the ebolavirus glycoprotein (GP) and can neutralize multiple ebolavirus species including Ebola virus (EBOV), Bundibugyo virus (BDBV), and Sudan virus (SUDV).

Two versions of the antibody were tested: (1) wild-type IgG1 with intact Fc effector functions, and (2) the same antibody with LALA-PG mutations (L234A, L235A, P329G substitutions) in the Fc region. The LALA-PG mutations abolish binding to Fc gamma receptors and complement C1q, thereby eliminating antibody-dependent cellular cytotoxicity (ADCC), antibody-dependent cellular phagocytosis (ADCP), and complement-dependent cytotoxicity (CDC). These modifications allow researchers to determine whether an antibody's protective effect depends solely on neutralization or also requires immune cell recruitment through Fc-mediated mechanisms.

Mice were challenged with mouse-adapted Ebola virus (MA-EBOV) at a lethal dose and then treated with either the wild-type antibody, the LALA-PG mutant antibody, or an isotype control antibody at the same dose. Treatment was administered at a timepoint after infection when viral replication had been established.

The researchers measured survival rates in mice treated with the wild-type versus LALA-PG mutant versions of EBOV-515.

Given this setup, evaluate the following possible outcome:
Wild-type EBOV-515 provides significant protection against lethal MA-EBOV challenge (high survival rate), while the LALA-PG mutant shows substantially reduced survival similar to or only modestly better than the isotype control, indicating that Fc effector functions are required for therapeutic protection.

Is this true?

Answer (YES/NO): NO